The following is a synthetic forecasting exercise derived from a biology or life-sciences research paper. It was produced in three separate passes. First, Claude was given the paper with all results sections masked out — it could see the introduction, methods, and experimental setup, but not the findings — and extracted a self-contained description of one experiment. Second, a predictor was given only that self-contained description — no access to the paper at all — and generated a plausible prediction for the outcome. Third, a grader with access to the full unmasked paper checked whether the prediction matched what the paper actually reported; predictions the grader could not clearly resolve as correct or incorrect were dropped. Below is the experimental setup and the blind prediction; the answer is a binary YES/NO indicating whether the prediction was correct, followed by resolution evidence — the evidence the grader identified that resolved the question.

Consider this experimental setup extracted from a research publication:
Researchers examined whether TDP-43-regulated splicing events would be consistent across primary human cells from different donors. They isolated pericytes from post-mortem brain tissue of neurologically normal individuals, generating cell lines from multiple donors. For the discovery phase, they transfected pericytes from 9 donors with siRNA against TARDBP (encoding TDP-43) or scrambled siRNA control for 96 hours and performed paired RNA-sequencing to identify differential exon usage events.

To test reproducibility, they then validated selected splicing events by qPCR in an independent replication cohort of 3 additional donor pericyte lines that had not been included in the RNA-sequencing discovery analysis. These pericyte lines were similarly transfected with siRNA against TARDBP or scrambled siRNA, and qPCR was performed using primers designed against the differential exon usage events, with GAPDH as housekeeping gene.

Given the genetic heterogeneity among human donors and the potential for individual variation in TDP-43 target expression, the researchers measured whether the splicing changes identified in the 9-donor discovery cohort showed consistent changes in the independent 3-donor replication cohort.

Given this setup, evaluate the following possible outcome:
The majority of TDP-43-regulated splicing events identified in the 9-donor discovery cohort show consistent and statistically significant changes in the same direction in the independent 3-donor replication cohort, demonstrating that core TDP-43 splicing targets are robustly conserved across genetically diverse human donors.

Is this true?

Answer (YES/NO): YES